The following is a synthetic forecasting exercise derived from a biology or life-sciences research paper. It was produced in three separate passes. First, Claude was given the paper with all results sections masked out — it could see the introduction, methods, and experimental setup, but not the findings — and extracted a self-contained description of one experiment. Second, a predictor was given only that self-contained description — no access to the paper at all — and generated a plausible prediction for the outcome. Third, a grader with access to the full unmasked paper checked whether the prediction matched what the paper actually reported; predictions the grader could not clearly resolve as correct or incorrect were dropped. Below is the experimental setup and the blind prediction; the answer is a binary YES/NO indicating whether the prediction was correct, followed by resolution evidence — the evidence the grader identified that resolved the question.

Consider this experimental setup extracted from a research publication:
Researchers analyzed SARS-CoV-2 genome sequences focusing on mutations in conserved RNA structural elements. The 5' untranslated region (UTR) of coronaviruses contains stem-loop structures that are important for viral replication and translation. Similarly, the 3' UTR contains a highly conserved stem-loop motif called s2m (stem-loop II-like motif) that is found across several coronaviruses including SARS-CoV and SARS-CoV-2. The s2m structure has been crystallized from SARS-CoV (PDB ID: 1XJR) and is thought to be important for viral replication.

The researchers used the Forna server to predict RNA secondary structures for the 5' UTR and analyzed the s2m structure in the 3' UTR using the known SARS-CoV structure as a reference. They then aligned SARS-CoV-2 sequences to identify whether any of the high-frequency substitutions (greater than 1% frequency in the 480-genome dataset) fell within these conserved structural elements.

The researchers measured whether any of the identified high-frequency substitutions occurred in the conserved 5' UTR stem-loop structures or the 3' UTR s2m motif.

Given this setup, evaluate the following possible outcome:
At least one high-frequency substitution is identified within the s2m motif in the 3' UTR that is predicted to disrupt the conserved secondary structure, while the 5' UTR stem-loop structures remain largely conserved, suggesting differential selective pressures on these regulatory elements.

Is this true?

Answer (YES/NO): NO